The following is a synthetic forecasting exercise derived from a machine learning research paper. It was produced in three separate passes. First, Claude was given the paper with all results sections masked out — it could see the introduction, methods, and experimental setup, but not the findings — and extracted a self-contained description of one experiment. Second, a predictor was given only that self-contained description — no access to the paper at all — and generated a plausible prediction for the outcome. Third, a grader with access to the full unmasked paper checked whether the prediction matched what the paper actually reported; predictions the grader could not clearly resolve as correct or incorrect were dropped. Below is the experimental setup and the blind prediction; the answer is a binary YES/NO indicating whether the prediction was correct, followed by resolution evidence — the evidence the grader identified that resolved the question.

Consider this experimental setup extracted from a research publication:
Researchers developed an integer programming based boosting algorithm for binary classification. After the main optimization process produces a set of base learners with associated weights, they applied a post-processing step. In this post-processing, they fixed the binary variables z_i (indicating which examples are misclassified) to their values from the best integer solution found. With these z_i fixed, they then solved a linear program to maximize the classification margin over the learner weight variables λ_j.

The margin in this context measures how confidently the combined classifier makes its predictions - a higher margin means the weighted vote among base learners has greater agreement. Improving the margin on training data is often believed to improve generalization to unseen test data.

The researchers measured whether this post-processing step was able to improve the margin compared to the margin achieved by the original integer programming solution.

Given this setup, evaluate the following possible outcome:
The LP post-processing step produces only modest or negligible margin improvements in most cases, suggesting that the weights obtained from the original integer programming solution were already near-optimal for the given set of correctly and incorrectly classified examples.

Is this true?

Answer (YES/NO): YES